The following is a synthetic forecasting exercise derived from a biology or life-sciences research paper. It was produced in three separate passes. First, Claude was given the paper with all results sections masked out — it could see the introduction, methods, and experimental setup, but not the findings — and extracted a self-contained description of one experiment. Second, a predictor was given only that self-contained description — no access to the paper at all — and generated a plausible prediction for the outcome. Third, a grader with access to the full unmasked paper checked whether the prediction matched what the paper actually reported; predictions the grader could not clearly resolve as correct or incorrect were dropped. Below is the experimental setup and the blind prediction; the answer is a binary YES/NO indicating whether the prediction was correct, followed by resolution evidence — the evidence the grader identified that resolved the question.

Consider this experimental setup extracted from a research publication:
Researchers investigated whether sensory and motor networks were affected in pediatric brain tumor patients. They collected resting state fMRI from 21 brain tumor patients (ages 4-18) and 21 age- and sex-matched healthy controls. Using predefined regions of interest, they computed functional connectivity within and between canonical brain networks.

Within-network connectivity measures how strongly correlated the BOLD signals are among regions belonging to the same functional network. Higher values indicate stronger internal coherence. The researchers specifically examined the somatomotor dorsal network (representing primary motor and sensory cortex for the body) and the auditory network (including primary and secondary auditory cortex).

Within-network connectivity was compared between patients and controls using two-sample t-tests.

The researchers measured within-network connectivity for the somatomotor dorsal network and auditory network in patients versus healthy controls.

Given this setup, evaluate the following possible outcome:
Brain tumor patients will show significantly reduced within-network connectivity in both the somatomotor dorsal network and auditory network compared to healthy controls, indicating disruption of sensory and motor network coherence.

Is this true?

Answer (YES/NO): NO